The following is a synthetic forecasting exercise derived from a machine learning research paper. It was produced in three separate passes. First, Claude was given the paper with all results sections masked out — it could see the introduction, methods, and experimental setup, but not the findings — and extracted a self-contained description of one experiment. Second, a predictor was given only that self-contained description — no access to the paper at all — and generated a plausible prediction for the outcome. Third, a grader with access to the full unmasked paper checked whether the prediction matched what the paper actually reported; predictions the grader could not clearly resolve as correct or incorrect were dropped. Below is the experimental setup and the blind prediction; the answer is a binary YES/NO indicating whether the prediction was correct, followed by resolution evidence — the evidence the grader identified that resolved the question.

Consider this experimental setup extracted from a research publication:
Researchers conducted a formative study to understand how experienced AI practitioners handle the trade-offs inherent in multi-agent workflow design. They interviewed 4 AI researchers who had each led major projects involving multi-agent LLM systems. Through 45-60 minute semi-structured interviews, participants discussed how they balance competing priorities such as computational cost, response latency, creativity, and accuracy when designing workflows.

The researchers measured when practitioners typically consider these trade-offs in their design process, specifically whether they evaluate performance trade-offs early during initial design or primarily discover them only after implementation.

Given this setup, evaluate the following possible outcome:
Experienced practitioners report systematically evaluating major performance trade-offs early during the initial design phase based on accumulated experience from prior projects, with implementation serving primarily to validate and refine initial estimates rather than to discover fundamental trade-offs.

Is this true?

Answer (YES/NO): NO